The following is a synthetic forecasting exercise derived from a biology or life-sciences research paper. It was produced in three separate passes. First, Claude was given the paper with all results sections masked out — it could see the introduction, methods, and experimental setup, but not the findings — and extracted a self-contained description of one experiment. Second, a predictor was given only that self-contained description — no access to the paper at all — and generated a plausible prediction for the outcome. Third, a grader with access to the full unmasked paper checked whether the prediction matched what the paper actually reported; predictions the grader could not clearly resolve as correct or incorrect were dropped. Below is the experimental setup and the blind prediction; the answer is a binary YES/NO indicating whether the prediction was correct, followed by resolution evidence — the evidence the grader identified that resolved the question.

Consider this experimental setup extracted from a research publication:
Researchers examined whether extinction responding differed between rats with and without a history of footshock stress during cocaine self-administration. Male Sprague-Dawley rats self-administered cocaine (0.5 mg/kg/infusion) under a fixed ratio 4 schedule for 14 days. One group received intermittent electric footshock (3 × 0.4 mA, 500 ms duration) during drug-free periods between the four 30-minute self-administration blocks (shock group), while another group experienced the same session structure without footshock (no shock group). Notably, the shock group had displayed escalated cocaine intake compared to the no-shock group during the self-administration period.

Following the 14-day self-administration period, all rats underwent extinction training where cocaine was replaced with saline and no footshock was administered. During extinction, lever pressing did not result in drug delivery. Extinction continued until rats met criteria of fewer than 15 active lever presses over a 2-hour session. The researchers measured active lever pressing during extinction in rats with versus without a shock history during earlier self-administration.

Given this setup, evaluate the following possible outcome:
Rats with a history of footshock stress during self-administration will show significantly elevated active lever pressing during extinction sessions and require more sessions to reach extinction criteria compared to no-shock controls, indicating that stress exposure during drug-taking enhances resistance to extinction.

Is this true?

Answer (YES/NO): NO